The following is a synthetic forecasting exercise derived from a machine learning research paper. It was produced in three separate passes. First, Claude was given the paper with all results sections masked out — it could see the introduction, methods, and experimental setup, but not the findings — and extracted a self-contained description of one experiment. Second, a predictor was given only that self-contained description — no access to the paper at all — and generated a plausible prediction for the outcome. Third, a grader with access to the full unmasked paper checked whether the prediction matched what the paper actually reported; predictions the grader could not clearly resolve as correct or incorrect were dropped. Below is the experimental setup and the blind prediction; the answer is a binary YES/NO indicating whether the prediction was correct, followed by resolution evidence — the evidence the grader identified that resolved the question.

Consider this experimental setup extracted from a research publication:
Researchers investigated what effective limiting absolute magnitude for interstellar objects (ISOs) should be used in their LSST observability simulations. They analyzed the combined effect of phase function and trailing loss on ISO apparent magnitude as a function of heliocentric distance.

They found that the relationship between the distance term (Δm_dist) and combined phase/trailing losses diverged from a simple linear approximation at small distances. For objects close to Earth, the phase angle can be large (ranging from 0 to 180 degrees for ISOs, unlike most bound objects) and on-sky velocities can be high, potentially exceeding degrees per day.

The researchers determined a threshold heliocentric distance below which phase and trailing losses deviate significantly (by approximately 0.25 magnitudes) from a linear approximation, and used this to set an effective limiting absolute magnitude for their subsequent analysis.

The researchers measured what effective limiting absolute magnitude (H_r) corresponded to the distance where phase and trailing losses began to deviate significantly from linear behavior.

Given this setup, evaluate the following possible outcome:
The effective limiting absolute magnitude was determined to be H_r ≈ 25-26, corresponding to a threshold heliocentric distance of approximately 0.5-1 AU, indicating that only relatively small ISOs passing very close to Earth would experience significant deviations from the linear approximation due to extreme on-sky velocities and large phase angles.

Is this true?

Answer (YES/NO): NO